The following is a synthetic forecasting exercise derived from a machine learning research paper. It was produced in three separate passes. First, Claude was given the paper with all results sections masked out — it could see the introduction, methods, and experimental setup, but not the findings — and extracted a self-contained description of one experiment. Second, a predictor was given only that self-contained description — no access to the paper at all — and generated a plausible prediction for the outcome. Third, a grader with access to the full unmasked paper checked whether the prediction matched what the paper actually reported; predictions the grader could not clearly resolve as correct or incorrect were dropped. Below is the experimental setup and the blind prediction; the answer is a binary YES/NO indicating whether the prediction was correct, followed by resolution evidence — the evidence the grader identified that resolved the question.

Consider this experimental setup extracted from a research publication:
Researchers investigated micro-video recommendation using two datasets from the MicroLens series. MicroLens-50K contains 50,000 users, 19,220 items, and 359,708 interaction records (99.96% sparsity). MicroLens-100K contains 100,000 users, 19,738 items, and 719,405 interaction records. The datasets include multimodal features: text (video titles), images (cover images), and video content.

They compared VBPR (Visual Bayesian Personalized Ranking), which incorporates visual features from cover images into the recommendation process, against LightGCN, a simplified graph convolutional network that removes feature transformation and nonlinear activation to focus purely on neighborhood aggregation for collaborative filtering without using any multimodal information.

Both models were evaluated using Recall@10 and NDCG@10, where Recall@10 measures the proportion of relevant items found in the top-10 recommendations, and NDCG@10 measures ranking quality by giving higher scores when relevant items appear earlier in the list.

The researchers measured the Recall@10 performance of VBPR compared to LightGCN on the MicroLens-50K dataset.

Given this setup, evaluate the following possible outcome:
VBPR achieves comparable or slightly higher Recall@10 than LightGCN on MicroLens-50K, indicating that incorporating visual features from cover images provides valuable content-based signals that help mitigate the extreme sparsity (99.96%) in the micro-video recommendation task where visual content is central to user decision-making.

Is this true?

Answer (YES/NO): NO